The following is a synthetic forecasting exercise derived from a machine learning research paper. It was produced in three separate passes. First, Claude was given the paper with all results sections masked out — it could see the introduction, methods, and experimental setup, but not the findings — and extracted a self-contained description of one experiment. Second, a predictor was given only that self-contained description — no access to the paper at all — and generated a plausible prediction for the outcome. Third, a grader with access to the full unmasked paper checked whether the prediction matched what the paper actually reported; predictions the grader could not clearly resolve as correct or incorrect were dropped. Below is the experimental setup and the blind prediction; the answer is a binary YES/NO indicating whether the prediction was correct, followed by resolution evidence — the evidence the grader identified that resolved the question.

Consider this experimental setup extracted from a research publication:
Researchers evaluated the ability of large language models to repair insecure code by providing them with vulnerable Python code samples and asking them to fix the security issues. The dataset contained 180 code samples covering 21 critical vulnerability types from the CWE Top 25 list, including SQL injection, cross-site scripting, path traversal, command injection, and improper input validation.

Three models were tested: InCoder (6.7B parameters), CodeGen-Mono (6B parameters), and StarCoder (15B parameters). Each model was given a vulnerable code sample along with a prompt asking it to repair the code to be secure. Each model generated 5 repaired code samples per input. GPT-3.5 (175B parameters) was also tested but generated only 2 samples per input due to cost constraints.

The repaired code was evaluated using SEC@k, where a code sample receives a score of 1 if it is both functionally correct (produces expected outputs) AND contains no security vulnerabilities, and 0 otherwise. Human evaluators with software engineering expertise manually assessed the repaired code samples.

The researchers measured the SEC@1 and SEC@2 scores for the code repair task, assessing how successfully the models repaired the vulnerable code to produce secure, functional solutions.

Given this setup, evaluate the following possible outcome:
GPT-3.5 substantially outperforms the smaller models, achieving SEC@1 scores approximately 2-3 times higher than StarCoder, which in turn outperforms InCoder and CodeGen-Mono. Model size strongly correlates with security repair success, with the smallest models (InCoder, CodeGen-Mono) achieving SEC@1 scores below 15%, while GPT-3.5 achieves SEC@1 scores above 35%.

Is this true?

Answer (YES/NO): NO